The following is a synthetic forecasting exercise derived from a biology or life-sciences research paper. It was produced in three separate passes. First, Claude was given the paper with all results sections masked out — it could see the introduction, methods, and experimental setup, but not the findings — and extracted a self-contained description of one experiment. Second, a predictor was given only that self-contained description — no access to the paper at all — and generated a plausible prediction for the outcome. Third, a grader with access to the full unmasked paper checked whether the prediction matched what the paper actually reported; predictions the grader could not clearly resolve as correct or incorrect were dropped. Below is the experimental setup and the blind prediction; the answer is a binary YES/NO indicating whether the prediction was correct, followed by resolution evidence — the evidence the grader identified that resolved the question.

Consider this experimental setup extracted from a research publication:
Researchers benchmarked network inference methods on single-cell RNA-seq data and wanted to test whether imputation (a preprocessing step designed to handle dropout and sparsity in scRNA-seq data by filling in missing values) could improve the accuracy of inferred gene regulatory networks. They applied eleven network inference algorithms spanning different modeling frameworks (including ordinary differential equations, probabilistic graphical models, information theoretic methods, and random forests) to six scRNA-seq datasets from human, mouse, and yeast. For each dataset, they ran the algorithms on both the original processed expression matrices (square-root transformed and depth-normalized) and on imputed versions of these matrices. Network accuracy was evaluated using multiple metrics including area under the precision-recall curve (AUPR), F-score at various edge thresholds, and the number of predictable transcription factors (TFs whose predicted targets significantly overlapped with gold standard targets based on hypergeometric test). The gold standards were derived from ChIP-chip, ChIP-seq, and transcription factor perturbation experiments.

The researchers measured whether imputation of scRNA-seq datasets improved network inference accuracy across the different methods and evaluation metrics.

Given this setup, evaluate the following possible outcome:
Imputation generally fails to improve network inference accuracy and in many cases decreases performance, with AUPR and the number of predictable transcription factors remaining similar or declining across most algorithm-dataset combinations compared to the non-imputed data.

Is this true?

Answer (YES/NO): YES